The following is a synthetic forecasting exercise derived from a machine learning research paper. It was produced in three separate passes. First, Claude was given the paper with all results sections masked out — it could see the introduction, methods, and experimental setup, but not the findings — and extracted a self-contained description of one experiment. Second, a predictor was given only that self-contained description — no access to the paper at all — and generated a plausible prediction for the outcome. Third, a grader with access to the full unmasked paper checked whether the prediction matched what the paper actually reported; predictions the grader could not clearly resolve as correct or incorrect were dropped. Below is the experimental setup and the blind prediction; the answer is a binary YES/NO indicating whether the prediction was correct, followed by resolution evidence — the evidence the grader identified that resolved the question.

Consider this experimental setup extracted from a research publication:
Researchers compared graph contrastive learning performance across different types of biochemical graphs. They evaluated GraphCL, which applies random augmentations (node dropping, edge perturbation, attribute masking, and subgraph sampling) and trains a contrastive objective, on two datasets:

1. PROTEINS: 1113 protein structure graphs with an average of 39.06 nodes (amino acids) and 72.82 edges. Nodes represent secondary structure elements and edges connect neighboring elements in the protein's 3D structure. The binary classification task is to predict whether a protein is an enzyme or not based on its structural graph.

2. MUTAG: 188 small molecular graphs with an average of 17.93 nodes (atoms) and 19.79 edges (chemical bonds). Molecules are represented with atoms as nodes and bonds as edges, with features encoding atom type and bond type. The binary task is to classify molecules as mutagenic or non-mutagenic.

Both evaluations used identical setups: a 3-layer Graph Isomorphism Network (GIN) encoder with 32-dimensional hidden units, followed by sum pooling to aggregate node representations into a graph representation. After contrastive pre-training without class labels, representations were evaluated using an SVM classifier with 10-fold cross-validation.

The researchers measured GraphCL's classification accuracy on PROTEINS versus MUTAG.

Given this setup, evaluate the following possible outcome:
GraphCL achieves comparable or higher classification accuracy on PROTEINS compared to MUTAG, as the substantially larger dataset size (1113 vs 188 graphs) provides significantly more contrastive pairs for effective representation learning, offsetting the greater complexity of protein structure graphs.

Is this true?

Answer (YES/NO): NO